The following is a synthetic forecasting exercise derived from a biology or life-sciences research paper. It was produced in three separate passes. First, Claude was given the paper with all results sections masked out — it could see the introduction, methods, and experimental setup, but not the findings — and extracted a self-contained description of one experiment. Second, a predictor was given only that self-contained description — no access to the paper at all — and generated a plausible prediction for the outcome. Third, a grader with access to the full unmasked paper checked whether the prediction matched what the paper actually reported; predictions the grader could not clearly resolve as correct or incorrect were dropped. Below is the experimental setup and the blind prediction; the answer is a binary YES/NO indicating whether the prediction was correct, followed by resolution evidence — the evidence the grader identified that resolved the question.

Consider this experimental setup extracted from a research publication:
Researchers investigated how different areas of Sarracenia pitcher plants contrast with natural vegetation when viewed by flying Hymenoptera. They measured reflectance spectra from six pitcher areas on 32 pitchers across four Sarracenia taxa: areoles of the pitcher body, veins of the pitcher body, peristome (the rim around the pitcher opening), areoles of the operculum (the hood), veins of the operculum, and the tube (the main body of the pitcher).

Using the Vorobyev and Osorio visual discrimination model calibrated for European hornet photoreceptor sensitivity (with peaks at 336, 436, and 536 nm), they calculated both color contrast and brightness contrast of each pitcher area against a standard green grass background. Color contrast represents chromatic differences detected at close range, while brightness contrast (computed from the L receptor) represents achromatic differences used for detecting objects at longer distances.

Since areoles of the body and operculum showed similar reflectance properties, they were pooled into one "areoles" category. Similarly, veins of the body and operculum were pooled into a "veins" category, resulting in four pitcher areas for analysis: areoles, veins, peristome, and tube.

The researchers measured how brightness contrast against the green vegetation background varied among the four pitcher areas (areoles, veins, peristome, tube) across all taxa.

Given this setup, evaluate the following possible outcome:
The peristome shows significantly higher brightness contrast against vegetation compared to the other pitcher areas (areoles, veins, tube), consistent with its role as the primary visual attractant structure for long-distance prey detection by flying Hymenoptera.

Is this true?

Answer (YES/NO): NO